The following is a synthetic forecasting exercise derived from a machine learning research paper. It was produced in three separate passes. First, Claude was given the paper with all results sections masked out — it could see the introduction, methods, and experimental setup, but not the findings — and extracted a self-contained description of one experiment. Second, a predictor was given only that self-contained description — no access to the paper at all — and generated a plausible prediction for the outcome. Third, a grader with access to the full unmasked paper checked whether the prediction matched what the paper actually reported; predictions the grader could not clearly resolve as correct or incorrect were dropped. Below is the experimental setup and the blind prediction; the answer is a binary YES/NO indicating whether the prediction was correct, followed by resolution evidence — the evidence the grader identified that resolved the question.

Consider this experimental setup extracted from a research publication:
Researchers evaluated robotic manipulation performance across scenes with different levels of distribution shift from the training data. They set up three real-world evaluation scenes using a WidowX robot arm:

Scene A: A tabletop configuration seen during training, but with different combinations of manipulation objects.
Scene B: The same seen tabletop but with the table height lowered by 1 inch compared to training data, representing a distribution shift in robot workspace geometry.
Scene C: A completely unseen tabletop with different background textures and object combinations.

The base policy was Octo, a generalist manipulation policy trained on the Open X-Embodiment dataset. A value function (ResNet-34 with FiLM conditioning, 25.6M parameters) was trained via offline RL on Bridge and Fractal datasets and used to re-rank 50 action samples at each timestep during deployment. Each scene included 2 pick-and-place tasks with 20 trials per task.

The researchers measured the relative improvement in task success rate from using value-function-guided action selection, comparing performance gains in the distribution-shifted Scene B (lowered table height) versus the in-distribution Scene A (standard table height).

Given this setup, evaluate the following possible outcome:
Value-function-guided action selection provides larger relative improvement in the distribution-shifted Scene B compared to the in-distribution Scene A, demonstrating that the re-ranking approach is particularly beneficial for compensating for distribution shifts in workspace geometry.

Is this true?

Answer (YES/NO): YES